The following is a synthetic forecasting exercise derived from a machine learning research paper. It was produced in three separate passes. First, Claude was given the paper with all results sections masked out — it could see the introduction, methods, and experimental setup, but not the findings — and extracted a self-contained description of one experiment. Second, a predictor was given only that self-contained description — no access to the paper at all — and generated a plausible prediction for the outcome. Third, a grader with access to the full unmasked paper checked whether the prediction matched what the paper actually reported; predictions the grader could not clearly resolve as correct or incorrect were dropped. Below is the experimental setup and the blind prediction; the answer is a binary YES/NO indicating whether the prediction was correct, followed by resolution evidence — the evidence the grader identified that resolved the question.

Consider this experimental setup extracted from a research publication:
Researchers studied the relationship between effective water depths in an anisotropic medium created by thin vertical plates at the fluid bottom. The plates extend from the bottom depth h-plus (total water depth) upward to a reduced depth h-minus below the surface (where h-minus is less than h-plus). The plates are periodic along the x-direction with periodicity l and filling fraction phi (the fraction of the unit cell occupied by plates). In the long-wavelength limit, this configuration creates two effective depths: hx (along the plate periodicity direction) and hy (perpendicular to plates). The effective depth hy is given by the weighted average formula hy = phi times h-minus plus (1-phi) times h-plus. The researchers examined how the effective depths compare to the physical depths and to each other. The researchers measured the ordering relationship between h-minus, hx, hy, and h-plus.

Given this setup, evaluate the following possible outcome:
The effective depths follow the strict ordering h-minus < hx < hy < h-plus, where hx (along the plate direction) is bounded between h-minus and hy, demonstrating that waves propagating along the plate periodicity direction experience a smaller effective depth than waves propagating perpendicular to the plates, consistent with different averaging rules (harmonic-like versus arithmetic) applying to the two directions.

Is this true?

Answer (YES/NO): YES